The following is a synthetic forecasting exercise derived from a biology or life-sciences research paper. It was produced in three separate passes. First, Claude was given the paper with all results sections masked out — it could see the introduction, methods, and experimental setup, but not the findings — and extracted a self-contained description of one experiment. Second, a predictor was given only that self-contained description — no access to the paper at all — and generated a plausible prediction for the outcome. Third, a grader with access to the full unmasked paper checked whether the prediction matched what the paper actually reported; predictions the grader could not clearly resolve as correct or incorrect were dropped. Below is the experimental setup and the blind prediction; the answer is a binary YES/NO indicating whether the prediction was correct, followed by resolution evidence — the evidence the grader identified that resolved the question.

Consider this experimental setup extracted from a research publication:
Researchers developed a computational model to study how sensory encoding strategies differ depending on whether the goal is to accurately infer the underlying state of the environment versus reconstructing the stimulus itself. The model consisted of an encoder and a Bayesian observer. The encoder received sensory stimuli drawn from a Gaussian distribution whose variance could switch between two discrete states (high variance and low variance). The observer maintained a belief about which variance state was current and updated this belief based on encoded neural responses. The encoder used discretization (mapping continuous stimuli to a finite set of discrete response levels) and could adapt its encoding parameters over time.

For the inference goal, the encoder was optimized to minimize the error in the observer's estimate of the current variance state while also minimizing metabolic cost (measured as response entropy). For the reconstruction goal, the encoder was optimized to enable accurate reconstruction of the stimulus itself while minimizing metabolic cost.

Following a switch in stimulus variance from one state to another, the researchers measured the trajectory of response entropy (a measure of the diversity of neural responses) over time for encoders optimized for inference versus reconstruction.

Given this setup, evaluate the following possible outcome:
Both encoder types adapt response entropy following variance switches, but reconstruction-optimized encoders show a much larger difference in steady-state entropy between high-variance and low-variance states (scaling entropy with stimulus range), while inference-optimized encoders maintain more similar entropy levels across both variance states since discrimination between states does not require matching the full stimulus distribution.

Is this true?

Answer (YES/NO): NO